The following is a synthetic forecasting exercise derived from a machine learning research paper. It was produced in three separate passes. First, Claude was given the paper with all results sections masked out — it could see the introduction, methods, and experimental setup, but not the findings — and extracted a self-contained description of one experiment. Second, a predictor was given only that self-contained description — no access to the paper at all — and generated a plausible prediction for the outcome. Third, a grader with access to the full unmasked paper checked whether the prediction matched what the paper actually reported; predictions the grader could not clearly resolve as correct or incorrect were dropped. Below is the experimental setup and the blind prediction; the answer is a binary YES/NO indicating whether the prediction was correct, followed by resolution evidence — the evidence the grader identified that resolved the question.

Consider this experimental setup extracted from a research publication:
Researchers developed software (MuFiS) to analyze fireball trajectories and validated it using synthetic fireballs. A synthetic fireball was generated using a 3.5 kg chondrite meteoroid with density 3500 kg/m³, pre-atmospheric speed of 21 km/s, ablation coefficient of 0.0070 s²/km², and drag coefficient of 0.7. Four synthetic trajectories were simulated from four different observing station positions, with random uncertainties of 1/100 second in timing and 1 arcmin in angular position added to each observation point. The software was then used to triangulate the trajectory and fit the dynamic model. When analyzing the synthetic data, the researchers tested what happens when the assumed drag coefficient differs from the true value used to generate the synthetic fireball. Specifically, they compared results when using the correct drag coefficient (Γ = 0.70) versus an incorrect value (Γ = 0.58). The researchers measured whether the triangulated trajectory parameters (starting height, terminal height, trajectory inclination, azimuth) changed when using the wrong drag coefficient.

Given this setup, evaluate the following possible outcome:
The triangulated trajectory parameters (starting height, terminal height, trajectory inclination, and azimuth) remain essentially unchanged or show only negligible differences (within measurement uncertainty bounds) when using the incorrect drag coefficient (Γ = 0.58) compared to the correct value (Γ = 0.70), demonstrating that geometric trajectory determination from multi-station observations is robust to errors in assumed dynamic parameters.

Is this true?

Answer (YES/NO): YES